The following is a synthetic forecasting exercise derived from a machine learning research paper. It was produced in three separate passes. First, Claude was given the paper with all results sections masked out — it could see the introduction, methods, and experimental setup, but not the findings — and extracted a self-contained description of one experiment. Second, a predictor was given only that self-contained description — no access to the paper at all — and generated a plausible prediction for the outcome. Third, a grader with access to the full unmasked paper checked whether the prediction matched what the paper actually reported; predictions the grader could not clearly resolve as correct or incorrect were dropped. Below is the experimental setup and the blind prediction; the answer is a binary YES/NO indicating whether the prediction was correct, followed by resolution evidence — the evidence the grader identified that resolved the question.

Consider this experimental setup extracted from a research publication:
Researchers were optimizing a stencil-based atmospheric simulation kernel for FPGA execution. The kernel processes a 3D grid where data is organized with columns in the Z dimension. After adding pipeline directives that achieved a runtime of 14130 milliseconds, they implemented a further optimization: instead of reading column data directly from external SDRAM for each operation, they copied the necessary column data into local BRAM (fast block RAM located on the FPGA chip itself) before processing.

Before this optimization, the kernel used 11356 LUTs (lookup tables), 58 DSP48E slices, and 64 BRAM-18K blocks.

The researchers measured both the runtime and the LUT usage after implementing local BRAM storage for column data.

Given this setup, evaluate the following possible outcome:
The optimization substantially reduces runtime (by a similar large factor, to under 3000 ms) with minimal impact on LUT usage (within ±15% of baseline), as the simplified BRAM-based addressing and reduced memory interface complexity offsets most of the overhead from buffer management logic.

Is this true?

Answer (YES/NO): NO